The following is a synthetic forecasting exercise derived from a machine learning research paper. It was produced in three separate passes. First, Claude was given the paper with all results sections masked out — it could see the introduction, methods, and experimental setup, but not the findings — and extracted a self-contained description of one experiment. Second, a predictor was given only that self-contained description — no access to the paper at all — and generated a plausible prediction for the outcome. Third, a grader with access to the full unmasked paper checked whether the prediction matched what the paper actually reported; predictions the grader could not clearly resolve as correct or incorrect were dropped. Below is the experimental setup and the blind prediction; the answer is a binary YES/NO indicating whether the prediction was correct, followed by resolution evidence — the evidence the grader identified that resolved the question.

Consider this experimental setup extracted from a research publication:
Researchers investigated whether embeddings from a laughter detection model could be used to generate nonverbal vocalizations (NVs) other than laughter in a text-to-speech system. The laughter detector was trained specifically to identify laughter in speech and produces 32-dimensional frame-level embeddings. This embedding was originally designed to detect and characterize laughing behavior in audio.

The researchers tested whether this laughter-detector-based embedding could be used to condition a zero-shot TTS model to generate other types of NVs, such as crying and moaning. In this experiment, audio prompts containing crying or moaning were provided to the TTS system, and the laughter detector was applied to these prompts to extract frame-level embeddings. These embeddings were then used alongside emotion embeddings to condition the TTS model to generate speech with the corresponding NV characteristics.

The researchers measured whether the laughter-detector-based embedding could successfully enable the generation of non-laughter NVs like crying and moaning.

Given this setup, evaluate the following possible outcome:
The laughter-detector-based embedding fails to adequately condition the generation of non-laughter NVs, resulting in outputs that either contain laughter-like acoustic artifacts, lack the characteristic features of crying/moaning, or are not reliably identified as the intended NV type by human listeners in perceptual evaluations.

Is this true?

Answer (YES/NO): NO